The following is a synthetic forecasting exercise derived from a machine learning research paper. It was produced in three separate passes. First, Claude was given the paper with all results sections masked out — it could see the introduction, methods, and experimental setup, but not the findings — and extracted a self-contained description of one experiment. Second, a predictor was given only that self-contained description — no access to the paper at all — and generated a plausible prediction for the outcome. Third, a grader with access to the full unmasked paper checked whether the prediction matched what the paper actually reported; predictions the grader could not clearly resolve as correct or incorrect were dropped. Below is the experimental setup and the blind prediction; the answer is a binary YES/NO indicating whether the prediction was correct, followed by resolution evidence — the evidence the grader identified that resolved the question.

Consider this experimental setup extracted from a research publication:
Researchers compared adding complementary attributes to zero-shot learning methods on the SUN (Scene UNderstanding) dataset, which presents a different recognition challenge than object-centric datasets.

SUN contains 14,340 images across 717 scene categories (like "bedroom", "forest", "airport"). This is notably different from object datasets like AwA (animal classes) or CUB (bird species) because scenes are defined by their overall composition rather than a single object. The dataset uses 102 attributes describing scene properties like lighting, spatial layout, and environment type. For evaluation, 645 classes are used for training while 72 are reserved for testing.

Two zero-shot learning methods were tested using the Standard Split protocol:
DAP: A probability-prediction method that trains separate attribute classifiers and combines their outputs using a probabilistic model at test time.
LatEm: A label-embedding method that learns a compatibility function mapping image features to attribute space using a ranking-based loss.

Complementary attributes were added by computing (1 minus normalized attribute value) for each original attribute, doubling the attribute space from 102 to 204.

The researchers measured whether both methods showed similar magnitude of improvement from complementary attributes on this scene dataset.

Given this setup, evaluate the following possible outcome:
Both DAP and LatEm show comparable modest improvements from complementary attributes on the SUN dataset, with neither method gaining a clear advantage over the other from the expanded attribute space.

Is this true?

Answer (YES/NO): YES